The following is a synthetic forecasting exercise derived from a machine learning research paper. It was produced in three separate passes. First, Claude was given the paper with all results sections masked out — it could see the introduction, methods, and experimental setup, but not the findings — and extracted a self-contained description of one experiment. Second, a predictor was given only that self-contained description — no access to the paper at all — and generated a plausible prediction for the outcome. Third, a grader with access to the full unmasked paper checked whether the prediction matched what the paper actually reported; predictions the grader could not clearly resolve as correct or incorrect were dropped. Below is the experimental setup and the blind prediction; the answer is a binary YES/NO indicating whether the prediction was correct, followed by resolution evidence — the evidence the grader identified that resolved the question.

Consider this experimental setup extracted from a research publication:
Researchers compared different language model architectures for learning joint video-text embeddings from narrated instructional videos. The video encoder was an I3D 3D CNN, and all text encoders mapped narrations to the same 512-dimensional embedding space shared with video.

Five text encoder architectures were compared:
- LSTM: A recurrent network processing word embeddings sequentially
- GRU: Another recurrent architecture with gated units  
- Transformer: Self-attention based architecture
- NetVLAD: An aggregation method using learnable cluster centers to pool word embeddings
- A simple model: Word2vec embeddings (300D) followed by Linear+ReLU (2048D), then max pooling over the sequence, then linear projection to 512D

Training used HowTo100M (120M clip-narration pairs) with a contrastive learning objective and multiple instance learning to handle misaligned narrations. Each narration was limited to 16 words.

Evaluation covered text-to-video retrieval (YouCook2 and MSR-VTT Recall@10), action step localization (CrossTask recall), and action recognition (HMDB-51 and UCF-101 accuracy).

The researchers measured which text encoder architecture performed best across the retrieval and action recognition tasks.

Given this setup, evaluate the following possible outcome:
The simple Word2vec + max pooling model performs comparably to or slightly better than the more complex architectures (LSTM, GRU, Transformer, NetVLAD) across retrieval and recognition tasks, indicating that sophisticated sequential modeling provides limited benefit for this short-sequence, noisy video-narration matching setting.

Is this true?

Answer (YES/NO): YES